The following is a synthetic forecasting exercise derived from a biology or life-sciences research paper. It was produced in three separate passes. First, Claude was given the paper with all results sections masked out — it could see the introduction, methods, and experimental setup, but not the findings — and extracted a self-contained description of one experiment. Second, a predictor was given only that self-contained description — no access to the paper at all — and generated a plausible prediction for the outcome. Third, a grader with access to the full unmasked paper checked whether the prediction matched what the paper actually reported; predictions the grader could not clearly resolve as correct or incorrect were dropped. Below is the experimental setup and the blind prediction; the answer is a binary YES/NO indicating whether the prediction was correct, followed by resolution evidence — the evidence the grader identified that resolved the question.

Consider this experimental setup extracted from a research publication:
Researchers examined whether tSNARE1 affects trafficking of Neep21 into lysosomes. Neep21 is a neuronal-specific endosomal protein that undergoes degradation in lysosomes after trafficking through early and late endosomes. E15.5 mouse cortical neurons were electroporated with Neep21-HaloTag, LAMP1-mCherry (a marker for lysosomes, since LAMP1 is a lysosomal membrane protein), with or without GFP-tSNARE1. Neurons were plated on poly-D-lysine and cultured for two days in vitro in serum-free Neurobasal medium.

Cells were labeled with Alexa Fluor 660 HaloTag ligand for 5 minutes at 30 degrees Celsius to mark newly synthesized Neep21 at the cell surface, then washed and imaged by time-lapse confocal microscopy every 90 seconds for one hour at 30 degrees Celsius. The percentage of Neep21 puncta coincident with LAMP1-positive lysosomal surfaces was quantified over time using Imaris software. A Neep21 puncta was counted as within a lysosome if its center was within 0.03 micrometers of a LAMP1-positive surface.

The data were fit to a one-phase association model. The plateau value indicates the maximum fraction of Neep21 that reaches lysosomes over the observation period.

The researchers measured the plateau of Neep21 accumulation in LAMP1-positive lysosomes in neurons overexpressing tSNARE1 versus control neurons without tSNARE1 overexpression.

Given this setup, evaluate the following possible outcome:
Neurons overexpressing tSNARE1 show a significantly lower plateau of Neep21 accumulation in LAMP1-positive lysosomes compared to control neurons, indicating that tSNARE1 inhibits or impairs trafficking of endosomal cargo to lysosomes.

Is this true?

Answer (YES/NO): NO